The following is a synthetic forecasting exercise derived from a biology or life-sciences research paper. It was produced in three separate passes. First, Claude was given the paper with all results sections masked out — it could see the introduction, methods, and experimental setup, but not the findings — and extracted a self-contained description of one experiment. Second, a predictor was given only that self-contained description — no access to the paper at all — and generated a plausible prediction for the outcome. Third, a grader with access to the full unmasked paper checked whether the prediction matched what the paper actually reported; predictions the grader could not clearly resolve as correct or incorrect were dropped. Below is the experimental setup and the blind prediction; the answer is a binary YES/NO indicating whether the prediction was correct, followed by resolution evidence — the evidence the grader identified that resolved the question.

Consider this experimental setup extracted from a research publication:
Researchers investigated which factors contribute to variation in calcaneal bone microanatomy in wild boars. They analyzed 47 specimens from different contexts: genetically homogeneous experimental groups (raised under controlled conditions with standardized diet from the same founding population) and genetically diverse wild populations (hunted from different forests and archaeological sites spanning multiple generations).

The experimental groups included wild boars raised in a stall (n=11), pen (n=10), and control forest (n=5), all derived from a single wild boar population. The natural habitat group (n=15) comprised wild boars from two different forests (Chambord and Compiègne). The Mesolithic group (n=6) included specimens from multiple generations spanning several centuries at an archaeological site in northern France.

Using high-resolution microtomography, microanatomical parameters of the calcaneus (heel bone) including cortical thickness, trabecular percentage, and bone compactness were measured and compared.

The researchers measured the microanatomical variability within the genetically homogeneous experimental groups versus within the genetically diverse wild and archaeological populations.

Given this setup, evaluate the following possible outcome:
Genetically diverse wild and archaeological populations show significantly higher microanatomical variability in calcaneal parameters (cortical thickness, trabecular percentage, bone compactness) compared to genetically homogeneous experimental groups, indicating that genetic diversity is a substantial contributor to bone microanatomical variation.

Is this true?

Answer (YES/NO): YES